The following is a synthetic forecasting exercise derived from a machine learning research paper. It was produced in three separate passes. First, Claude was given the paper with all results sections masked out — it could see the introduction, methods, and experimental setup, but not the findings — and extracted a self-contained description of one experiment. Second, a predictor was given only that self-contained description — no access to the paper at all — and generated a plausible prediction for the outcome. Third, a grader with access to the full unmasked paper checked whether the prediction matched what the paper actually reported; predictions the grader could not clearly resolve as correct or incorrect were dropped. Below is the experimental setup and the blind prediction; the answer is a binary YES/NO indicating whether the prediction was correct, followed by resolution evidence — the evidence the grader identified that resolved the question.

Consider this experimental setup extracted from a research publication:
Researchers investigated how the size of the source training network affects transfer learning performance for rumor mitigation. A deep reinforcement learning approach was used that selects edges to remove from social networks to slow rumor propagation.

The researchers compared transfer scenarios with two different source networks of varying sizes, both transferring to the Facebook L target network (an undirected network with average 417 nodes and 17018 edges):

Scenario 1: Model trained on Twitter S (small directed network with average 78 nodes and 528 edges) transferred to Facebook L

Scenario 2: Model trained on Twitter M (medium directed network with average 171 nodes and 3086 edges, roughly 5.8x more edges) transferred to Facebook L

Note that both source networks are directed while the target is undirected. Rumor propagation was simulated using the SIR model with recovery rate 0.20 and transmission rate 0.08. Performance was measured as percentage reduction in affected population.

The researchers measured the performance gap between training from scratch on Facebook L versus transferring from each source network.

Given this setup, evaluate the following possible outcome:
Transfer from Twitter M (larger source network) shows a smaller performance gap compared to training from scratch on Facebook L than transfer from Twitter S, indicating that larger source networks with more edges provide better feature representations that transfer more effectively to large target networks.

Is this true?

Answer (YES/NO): YES